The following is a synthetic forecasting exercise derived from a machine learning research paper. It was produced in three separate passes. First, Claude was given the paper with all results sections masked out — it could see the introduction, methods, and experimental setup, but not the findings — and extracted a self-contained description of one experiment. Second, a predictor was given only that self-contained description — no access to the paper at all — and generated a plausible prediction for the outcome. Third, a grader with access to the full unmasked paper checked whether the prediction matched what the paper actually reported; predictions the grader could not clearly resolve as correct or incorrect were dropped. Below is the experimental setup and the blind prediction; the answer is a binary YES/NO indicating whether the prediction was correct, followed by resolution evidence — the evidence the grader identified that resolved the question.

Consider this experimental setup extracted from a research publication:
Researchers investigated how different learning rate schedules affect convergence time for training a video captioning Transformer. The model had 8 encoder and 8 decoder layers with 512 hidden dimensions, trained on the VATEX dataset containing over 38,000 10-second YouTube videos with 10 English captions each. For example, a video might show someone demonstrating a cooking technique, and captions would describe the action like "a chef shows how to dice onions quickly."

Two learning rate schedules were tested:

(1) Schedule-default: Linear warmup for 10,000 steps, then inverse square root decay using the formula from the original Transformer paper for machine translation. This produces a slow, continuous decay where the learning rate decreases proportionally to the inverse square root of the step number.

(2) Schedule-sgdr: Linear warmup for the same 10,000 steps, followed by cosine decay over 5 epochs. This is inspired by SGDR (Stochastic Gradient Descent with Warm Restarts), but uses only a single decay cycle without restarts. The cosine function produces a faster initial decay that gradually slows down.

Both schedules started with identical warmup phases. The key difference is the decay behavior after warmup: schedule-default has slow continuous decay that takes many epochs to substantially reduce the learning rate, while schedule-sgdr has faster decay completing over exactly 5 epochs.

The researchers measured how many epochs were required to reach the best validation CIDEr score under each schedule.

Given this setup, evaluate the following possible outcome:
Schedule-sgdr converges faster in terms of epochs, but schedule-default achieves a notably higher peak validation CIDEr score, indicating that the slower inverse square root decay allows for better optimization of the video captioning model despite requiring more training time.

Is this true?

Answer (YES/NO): NO